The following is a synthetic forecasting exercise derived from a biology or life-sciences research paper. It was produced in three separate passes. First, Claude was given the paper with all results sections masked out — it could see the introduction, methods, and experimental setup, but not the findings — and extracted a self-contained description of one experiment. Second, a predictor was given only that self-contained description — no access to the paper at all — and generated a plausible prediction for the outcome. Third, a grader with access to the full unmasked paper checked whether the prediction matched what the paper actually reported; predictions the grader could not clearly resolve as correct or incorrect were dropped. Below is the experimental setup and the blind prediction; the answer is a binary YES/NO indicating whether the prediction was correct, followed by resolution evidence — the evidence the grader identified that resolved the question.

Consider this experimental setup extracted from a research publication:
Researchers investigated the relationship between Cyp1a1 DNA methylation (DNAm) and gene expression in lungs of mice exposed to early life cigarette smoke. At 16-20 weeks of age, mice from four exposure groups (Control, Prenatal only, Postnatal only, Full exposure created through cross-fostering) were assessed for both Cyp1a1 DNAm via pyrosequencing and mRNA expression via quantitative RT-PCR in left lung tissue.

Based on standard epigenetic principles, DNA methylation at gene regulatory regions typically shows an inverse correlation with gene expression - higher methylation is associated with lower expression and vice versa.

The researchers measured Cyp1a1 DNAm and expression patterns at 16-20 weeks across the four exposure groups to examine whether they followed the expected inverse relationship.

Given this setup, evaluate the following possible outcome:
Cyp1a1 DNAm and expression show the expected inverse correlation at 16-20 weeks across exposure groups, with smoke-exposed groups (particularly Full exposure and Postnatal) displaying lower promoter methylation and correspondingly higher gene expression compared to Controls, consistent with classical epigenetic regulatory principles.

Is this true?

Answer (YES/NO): NO